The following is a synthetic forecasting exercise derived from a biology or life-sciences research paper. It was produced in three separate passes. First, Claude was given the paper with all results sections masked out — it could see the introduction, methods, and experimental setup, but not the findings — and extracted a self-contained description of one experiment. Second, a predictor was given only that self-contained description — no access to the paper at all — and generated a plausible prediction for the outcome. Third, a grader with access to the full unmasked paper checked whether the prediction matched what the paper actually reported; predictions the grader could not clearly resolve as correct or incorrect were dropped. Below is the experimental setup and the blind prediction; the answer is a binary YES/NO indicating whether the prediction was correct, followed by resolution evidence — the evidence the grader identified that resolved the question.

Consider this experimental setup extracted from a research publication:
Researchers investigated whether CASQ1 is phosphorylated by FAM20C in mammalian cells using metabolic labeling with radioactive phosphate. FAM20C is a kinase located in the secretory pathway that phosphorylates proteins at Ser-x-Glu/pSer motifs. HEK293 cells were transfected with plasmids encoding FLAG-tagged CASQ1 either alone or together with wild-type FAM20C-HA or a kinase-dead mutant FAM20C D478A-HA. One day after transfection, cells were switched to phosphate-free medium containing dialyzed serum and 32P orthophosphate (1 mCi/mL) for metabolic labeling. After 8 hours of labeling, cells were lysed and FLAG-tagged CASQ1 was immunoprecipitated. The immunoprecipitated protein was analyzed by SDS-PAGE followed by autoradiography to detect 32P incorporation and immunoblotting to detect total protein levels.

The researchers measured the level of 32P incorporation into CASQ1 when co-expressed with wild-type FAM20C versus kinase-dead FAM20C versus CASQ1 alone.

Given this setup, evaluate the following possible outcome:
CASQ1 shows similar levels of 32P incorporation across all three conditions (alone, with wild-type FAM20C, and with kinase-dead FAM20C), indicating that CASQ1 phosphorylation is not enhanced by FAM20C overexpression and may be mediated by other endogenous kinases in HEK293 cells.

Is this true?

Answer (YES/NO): NO